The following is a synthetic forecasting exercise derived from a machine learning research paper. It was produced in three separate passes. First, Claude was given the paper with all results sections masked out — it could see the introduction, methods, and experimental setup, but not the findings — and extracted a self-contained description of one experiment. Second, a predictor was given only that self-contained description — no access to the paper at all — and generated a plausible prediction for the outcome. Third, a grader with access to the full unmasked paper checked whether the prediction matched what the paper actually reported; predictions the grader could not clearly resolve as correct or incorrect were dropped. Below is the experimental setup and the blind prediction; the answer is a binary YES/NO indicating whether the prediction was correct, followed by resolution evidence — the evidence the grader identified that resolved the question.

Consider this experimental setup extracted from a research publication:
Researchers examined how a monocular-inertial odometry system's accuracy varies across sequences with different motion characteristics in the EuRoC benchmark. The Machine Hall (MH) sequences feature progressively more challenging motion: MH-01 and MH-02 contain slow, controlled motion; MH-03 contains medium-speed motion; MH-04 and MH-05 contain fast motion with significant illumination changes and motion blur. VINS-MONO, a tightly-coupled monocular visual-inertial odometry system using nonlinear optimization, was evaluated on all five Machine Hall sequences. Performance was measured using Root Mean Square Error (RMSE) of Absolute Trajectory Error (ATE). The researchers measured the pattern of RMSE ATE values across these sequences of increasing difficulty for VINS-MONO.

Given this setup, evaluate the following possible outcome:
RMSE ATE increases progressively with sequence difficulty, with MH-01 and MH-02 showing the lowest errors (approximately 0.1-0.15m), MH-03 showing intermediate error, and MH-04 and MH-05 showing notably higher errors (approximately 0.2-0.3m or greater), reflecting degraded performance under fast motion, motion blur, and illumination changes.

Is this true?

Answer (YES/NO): NO